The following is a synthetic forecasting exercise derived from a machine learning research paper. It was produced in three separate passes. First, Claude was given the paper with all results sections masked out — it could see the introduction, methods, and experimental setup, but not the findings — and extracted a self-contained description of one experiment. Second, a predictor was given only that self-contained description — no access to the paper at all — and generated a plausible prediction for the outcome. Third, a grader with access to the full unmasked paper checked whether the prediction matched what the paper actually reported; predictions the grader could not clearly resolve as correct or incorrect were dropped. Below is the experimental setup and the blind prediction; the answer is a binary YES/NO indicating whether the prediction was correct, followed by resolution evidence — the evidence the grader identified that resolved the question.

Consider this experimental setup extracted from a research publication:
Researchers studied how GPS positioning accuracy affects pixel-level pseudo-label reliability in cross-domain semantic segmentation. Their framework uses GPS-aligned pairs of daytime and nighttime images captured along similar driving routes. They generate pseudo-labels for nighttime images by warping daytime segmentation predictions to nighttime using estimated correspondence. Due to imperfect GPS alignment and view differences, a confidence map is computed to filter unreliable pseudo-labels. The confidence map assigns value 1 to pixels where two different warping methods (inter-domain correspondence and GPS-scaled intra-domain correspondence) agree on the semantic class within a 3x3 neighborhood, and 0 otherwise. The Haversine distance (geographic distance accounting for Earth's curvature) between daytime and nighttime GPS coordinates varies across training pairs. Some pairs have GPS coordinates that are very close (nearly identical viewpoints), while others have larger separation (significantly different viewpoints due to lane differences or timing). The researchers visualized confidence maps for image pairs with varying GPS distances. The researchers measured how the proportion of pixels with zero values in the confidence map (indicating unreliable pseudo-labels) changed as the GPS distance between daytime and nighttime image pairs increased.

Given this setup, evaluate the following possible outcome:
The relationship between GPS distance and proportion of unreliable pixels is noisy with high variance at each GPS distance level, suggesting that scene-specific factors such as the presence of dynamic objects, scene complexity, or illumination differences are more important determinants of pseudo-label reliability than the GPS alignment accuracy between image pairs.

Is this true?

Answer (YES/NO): NO